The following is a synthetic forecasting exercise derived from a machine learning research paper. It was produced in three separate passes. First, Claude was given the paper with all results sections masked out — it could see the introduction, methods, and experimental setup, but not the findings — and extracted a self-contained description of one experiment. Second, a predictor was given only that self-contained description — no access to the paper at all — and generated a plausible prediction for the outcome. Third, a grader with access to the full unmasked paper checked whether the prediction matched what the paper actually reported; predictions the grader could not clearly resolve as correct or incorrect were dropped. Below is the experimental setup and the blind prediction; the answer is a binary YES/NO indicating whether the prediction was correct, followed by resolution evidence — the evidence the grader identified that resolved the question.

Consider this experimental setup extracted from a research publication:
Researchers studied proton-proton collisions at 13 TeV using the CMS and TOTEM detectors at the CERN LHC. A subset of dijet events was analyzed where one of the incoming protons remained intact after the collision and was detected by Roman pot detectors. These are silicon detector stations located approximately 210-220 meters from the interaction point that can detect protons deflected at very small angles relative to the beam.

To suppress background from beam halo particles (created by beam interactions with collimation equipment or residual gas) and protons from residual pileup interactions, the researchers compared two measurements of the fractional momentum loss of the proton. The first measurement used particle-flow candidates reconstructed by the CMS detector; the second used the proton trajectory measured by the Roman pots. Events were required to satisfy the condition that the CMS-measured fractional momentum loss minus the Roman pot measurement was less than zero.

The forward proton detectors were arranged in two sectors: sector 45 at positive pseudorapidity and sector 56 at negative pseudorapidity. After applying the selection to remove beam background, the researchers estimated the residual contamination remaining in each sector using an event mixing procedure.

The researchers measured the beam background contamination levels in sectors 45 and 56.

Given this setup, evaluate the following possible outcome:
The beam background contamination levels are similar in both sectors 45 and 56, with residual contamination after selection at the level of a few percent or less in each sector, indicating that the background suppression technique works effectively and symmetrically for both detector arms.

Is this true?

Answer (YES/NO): NO